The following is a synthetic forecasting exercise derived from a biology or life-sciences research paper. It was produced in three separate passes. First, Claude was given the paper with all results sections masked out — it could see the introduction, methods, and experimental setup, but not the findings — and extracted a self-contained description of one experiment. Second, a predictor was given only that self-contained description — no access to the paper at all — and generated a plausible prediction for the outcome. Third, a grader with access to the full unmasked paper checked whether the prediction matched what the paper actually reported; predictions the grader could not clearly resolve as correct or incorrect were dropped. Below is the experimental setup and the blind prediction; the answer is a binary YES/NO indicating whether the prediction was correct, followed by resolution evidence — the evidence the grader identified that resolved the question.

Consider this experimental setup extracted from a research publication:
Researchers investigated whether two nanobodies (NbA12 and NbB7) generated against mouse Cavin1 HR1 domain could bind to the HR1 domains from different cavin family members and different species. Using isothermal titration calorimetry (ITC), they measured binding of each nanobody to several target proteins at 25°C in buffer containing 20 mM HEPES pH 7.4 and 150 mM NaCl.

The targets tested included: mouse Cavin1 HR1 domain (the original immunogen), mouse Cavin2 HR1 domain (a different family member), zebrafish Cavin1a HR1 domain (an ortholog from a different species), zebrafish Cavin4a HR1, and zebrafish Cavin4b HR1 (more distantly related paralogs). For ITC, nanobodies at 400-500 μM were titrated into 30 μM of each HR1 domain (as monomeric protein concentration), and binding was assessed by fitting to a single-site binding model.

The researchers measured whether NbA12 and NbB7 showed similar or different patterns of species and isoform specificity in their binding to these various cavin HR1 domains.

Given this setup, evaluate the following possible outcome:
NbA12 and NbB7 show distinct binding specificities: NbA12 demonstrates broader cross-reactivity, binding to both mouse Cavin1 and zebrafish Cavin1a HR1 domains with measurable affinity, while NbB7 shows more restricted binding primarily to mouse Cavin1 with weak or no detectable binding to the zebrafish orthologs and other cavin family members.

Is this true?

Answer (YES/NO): NO